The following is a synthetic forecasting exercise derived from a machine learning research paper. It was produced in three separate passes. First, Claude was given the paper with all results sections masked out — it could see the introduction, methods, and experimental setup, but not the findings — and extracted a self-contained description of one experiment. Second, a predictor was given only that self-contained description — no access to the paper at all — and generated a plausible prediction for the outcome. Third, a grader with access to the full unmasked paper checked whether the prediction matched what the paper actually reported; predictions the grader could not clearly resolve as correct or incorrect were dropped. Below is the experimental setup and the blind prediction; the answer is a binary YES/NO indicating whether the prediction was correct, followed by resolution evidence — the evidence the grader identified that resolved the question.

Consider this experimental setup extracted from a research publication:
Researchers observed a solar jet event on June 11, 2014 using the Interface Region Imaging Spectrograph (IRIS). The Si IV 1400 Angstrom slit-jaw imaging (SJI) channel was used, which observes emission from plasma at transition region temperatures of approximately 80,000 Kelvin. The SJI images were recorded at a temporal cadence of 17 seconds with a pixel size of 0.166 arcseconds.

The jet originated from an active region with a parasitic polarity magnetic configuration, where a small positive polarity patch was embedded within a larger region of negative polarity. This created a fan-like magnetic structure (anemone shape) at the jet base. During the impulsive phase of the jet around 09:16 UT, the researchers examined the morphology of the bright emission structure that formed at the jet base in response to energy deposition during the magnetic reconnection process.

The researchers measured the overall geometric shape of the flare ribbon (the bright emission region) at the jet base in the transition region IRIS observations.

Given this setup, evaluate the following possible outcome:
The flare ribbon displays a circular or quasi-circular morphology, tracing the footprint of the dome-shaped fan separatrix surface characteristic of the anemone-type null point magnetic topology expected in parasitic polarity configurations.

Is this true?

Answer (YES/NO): YES